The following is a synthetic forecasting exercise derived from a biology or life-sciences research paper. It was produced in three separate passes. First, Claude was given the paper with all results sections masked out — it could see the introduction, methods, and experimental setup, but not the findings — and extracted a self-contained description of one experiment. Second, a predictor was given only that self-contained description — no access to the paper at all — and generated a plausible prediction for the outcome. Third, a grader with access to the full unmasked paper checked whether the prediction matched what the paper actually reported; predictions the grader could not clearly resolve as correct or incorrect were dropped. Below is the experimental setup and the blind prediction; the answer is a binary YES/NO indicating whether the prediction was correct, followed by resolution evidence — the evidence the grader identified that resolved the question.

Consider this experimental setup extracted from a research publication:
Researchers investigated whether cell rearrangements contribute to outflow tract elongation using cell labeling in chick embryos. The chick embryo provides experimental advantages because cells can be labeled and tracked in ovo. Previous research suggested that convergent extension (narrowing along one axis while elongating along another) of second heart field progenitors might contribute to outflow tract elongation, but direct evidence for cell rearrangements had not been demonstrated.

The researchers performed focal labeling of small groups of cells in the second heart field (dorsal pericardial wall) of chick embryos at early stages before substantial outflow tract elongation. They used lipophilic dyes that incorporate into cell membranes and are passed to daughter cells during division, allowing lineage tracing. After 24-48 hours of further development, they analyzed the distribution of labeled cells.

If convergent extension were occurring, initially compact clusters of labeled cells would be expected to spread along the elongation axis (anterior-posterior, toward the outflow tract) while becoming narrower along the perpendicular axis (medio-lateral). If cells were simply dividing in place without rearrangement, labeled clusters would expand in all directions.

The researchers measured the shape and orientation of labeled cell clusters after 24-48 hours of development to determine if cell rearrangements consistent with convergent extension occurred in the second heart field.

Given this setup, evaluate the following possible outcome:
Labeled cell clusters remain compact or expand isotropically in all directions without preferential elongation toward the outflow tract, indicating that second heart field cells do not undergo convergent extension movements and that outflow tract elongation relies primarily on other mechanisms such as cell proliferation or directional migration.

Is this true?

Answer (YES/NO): NO